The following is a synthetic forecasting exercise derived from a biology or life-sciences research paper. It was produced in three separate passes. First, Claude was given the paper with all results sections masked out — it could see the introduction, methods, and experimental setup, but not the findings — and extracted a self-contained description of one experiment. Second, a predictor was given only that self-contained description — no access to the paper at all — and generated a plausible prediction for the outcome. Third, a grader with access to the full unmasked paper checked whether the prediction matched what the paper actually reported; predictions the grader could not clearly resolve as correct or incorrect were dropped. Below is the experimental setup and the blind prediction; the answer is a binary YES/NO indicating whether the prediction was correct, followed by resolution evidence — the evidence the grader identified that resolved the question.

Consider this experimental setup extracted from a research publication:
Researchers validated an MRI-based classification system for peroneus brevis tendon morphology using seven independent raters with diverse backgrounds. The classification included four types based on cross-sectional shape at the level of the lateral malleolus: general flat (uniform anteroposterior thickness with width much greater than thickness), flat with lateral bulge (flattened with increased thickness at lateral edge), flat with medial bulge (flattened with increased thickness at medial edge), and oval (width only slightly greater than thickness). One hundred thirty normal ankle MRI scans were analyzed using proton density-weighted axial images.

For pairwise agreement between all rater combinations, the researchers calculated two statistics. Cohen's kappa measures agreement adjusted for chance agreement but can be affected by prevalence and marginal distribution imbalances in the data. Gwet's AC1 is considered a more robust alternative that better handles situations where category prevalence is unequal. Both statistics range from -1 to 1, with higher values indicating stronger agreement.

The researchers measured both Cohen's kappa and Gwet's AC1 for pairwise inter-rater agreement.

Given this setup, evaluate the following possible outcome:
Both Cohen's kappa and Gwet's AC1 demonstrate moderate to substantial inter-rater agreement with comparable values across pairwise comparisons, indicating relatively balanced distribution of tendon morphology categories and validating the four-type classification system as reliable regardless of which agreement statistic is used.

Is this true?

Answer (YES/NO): NO